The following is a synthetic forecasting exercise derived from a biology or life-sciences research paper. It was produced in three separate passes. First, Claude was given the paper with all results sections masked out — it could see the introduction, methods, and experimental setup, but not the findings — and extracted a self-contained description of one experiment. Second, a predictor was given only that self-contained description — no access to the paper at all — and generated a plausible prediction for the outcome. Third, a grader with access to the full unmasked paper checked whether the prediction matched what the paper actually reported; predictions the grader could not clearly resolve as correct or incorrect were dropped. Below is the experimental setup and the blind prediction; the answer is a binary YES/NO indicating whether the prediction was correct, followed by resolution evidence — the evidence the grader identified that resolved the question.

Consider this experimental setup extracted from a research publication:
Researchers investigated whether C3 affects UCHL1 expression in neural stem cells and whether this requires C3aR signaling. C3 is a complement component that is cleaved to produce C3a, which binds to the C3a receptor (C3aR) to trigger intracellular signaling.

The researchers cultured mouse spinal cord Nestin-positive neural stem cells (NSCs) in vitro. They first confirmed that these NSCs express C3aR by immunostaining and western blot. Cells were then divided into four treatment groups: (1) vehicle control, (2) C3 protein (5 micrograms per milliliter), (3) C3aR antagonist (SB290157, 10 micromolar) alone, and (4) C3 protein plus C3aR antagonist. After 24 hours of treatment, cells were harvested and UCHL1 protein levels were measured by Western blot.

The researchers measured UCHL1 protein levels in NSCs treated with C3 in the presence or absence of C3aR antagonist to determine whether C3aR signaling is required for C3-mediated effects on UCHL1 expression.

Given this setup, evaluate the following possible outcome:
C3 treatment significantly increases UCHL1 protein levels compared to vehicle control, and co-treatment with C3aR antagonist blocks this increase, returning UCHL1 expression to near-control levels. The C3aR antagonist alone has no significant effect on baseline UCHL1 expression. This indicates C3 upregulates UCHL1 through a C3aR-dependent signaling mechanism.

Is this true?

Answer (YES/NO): NO